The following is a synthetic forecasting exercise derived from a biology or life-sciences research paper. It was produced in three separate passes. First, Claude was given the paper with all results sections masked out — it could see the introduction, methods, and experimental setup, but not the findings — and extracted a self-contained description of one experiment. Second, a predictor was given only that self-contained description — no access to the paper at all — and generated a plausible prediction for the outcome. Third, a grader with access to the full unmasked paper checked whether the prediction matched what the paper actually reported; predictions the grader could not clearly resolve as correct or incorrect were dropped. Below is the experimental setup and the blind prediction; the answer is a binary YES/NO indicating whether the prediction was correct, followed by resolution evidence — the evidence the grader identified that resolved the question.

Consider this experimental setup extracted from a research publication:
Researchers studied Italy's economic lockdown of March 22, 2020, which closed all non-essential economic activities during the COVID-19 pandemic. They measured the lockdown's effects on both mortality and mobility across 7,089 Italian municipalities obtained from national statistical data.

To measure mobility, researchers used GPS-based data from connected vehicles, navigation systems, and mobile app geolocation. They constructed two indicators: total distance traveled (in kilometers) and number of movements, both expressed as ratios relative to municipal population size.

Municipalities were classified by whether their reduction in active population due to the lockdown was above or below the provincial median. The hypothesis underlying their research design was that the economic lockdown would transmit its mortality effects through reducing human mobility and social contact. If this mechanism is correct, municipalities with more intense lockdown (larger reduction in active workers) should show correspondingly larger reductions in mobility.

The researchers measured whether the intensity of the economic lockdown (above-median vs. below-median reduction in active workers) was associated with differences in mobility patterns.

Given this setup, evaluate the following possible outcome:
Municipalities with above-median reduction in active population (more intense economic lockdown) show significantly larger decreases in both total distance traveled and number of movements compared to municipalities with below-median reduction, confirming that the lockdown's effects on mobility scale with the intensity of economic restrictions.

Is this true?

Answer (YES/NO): YES